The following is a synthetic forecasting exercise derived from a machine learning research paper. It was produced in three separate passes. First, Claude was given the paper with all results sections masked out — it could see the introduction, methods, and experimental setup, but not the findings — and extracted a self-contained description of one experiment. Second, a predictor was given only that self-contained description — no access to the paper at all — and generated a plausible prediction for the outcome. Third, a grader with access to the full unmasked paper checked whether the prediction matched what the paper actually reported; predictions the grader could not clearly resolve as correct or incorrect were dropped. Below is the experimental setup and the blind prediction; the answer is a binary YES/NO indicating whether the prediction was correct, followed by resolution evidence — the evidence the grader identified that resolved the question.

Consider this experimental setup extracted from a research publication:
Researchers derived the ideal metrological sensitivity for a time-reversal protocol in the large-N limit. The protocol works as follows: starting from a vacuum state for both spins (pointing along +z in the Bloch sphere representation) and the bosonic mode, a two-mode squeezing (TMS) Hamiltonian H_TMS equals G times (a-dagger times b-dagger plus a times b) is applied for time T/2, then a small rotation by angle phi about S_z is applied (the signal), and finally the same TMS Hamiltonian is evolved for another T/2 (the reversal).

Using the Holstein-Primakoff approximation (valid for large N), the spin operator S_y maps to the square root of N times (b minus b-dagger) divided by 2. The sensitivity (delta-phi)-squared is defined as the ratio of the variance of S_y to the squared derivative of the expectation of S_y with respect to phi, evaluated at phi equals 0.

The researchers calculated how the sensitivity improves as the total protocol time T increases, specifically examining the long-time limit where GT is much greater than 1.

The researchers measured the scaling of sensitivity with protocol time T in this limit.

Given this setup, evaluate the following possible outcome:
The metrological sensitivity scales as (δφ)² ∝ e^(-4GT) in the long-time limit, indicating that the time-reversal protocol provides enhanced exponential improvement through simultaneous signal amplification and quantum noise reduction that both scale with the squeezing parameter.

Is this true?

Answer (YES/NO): NO